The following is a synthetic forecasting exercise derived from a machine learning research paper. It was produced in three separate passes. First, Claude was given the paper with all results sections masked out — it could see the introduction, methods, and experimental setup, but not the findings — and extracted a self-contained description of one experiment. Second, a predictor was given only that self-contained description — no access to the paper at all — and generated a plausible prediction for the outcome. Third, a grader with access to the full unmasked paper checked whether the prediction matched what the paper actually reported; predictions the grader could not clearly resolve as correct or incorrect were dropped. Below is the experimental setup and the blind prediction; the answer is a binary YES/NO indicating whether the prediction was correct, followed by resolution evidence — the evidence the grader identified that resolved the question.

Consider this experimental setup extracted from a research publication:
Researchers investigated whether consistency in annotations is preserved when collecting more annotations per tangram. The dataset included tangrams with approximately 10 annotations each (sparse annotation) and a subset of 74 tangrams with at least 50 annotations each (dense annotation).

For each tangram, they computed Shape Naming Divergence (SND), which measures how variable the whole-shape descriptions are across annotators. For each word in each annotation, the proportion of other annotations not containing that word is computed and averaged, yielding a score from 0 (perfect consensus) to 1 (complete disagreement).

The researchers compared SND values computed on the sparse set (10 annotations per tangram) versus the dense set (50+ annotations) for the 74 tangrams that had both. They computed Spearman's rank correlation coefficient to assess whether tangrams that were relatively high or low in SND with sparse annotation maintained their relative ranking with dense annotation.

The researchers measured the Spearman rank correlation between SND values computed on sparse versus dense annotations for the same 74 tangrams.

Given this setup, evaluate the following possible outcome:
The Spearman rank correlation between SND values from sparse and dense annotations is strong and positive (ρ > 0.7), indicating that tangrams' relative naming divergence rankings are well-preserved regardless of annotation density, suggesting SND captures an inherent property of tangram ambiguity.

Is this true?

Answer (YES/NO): YES